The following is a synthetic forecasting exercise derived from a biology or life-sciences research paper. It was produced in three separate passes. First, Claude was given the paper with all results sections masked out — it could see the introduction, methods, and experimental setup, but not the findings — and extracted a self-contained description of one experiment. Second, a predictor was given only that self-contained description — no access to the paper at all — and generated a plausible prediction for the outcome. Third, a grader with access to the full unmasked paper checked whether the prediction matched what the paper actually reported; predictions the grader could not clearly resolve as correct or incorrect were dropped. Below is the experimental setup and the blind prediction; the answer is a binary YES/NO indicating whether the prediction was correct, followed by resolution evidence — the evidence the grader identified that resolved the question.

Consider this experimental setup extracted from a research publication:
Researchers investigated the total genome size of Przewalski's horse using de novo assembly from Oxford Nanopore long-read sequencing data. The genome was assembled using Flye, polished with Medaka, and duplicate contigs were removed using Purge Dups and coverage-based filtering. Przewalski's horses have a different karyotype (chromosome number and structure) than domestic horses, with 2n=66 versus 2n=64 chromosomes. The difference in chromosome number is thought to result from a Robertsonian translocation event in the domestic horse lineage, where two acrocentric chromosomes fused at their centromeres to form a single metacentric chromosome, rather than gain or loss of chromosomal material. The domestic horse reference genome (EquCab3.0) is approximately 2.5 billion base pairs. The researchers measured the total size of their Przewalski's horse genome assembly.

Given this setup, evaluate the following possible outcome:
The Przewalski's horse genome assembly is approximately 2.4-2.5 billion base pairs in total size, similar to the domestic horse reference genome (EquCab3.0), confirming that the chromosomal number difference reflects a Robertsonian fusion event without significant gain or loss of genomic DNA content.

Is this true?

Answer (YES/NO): YES